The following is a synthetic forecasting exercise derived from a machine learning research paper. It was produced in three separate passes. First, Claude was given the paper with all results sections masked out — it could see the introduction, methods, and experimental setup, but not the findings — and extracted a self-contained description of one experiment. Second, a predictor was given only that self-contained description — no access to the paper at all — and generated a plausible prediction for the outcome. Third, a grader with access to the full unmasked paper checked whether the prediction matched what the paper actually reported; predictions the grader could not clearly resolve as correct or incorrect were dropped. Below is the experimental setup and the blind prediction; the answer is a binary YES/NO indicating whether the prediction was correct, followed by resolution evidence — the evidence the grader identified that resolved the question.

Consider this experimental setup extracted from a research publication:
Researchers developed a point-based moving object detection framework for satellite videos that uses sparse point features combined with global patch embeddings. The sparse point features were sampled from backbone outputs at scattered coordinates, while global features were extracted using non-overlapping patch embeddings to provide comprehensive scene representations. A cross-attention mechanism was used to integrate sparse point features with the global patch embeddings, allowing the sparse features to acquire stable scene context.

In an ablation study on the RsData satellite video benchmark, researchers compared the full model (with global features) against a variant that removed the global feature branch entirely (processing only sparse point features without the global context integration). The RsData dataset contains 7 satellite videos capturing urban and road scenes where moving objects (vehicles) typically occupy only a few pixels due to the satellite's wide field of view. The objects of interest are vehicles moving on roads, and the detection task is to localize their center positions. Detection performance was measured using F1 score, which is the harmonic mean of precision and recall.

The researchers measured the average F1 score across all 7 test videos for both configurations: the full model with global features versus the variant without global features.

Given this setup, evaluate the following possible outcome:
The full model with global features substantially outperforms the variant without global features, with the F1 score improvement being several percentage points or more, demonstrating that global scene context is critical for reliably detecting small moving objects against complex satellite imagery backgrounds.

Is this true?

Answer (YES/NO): NO